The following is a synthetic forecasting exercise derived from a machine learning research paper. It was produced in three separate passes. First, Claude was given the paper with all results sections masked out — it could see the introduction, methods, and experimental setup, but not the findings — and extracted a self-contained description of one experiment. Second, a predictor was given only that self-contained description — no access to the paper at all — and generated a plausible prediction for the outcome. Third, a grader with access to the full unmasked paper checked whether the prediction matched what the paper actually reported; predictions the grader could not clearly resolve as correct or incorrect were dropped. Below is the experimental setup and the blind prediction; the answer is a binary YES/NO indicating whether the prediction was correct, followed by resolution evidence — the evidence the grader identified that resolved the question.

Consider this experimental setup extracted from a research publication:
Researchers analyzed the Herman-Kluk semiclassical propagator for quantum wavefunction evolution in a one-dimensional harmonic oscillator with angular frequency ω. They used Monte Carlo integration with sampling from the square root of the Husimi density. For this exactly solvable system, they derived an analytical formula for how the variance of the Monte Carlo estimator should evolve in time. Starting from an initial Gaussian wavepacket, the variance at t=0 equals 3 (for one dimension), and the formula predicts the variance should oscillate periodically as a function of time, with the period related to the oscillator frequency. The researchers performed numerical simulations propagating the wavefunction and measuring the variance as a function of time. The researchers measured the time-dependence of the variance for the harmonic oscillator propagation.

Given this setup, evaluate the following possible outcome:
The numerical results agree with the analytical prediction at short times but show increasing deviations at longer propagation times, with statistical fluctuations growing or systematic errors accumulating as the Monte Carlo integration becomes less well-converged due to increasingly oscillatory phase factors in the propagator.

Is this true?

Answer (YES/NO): NO